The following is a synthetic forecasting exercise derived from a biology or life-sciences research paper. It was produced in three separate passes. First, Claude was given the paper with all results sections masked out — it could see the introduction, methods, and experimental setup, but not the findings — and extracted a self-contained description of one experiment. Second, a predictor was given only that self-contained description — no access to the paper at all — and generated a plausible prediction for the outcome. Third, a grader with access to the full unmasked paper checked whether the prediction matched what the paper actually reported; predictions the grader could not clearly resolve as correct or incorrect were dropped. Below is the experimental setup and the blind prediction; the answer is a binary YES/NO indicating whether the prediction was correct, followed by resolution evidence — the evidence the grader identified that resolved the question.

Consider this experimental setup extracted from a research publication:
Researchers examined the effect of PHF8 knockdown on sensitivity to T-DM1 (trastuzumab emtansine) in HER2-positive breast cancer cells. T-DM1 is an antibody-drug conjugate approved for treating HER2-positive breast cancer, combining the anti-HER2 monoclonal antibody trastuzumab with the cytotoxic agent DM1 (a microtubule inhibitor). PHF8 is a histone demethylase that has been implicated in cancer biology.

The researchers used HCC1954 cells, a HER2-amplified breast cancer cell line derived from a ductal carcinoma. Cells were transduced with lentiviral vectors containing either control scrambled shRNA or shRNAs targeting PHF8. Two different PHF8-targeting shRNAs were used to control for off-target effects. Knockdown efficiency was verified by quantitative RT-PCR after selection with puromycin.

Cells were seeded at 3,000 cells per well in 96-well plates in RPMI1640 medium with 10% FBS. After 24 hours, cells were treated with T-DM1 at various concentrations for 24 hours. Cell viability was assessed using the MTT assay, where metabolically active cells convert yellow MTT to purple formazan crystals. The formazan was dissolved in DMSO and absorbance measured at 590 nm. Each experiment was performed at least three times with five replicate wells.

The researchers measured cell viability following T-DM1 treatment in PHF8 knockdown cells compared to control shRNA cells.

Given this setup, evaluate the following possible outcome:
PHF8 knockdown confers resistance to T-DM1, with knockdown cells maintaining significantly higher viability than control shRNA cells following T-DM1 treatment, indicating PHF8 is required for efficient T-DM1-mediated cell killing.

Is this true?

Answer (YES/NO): NO